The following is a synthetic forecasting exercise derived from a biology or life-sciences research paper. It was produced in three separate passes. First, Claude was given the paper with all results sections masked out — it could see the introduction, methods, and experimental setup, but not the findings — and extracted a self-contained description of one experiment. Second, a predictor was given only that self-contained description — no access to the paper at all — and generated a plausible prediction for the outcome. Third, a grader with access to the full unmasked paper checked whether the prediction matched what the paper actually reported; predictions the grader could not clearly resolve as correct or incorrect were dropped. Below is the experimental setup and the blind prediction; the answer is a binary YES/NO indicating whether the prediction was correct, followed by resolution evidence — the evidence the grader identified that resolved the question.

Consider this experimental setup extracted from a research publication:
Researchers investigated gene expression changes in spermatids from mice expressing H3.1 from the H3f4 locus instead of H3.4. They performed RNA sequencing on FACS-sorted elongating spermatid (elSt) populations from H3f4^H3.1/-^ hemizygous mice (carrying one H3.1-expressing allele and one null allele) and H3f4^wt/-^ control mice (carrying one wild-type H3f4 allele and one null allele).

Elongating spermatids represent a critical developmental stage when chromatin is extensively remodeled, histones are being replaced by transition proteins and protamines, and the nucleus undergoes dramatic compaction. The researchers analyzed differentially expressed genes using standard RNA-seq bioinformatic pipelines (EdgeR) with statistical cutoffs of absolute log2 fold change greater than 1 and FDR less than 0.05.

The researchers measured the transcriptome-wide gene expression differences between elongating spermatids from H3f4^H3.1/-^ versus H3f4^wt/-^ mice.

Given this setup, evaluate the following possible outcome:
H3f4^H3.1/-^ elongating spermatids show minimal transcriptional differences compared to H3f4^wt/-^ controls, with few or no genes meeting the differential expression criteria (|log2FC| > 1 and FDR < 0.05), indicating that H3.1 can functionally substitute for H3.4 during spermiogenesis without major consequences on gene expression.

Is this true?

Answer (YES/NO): NO